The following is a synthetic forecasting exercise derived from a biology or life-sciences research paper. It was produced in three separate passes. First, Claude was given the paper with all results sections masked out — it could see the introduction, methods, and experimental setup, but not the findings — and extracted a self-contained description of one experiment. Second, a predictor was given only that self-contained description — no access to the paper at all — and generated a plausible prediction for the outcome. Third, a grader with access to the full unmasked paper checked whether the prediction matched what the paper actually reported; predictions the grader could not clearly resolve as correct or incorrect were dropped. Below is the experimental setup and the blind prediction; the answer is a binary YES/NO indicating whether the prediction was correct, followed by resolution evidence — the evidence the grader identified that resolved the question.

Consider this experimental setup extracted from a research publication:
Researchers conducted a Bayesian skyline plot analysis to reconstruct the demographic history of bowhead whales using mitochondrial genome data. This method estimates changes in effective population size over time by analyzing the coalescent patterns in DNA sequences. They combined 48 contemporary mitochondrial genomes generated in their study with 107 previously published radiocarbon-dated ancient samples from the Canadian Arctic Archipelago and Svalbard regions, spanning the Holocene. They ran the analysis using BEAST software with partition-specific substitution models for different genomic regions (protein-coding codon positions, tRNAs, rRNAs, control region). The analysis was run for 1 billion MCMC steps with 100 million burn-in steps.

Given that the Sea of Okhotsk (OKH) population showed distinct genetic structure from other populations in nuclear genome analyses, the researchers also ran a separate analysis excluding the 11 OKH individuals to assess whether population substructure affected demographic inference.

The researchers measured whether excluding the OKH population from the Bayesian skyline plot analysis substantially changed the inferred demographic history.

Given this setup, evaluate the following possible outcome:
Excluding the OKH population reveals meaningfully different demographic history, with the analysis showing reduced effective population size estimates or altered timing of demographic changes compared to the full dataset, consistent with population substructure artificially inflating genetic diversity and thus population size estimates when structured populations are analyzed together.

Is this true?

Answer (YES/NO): NO